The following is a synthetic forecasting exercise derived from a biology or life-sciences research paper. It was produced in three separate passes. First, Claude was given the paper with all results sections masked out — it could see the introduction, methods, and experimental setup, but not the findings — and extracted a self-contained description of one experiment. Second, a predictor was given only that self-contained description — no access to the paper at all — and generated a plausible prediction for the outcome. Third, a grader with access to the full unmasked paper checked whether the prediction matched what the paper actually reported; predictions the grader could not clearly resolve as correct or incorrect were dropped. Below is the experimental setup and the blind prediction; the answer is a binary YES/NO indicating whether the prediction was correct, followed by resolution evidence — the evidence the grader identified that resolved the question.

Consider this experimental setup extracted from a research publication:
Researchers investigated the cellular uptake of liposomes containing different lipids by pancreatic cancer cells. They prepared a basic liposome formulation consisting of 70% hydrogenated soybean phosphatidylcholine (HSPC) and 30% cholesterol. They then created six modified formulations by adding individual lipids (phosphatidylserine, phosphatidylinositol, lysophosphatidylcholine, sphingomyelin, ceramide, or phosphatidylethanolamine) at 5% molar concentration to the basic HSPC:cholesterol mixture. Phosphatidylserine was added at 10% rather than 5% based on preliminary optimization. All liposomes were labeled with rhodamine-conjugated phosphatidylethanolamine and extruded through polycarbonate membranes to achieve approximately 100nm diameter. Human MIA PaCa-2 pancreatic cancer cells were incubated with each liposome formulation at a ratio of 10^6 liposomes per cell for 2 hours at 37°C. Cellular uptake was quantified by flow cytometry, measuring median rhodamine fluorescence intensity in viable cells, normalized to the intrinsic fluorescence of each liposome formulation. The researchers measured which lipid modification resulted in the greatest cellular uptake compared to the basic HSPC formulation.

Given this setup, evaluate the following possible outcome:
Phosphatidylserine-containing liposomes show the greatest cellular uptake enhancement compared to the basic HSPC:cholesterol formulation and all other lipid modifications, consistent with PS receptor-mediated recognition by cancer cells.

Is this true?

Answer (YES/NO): YES